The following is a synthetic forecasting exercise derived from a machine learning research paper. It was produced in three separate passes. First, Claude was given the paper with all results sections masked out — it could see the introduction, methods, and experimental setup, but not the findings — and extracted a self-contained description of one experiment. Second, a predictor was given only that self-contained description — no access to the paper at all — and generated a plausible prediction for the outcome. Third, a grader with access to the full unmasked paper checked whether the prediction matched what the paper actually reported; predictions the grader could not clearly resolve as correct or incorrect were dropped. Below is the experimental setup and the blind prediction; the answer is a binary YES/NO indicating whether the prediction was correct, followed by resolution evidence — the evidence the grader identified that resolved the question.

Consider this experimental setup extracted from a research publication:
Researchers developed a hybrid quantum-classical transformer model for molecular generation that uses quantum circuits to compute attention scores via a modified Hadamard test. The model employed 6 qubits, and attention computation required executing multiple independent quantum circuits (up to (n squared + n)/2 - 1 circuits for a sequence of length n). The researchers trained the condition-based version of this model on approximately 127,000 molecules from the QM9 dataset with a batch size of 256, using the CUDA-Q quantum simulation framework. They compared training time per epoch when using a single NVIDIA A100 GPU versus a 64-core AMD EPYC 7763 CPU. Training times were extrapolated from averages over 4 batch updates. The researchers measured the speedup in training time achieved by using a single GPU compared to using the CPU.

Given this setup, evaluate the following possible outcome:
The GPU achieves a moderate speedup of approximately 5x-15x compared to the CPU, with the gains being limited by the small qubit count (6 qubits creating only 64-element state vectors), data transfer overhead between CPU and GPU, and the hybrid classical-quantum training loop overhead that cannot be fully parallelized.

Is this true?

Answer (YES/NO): NO